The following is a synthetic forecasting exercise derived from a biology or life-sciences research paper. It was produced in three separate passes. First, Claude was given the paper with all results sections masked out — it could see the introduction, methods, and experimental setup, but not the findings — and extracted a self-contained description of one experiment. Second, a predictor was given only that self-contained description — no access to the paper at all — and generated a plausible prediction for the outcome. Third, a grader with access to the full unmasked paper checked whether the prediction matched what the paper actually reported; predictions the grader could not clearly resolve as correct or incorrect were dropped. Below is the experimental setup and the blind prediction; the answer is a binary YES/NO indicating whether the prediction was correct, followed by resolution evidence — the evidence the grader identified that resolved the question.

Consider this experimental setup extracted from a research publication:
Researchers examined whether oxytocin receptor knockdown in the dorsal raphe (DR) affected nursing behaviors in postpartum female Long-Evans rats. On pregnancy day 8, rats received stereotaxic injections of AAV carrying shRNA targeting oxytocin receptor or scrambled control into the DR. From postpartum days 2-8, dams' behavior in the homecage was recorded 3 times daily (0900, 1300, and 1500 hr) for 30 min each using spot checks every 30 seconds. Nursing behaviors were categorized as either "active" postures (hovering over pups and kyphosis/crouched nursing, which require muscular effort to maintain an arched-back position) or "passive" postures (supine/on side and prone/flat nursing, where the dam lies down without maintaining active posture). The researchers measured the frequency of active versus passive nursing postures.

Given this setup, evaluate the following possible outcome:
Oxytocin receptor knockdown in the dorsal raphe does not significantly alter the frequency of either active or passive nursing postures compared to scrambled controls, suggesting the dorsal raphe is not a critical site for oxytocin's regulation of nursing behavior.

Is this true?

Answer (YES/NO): NO